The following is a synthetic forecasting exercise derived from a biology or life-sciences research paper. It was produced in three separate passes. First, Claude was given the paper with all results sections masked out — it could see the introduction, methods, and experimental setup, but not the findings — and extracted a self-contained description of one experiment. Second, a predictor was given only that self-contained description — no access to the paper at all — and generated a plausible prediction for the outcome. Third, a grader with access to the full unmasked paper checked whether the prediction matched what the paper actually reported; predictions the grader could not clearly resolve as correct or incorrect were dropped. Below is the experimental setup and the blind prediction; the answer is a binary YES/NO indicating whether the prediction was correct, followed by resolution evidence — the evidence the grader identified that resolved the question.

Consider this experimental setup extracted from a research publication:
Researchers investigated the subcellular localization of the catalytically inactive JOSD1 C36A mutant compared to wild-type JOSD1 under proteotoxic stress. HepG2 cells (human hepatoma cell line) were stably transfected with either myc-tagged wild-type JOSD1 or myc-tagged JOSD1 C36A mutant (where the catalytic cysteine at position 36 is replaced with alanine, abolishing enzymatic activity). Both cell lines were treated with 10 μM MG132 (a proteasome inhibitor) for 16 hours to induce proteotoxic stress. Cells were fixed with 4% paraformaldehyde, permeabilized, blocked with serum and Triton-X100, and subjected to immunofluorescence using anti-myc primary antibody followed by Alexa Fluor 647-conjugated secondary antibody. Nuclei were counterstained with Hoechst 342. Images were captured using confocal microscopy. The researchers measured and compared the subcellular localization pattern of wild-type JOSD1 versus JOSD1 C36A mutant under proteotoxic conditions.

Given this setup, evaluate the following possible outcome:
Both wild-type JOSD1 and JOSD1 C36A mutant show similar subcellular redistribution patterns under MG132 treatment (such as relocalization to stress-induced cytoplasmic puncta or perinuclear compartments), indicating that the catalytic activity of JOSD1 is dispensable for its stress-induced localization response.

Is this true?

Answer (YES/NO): NO